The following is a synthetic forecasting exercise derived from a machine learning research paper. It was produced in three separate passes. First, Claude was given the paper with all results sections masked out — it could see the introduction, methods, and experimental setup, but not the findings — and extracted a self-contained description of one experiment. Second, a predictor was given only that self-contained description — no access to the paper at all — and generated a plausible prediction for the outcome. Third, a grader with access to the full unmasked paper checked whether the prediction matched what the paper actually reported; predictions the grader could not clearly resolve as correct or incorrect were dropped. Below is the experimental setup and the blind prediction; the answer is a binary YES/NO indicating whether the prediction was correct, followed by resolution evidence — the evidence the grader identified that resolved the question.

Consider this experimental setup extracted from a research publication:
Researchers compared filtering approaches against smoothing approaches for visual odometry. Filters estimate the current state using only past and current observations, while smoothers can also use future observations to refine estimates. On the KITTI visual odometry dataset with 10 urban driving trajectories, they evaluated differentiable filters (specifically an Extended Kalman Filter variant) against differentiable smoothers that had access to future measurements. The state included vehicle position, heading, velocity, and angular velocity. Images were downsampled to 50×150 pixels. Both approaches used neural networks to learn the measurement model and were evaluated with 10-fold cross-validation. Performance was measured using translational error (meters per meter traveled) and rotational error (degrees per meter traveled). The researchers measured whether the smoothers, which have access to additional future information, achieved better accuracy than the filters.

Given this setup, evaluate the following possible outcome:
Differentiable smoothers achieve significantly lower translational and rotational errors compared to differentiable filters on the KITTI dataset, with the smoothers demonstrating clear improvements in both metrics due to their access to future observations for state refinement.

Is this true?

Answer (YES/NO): NO